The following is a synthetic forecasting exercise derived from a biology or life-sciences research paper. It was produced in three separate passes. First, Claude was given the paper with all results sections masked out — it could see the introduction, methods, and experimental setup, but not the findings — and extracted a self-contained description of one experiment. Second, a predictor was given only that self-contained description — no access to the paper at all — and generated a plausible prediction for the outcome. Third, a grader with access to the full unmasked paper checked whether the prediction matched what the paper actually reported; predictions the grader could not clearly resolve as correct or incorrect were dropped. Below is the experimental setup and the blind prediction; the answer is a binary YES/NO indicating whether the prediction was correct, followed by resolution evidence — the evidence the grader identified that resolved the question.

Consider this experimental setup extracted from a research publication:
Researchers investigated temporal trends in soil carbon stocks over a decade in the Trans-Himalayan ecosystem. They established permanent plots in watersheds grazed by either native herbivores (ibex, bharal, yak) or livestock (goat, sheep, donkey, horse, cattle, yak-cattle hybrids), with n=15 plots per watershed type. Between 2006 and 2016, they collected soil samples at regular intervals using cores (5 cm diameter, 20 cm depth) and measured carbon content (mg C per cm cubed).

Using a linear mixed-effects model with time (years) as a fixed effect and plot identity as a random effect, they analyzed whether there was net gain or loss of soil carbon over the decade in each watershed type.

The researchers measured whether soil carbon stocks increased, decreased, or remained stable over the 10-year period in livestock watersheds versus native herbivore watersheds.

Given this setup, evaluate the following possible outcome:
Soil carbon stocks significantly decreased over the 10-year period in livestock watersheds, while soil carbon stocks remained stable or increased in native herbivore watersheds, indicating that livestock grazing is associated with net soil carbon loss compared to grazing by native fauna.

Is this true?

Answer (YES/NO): NO